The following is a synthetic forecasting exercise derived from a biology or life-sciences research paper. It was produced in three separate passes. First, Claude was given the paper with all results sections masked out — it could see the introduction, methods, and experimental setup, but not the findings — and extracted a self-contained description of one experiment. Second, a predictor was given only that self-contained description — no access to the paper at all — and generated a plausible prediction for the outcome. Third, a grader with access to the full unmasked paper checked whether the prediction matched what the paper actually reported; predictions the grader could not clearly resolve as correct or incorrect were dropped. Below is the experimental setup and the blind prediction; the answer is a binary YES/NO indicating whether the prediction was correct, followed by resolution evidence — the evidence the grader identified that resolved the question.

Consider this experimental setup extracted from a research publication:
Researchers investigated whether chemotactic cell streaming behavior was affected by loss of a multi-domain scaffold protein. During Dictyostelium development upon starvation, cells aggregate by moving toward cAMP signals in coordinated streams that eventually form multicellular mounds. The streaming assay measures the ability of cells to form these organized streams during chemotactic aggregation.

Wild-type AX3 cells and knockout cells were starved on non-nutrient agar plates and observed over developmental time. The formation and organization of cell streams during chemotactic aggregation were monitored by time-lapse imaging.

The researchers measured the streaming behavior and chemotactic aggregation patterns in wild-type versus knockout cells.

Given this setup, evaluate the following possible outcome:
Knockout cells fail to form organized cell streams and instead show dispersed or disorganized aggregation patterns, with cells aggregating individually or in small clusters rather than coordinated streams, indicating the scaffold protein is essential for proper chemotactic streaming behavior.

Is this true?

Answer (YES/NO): YES